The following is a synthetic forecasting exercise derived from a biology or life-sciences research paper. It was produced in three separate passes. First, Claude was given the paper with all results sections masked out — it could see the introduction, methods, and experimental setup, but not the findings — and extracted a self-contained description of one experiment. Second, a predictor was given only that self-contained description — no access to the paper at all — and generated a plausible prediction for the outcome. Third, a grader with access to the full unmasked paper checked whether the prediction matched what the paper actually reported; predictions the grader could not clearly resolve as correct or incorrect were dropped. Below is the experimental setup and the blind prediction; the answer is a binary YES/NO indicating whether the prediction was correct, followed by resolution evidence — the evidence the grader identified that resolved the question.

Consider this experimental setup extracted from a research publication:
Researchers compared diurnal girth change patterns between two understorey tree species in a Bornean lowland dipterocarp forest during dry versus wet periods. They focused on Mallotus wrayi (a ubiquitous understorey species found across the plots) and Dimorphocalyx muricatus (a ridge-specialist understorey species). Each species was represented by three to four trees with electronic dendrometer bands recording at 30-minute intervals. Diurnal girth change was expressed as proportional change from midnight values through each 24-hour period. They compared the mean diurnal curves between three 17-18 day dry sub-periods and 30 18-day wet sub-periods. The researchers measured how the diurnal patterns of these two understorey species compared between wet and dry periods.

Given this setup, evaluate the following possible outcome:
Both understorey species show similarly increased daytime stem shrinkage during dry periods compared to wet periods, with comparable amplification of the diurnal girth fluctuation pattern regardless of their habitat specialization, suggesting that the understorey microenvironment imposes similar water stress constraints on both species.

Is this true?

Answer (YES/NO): NO